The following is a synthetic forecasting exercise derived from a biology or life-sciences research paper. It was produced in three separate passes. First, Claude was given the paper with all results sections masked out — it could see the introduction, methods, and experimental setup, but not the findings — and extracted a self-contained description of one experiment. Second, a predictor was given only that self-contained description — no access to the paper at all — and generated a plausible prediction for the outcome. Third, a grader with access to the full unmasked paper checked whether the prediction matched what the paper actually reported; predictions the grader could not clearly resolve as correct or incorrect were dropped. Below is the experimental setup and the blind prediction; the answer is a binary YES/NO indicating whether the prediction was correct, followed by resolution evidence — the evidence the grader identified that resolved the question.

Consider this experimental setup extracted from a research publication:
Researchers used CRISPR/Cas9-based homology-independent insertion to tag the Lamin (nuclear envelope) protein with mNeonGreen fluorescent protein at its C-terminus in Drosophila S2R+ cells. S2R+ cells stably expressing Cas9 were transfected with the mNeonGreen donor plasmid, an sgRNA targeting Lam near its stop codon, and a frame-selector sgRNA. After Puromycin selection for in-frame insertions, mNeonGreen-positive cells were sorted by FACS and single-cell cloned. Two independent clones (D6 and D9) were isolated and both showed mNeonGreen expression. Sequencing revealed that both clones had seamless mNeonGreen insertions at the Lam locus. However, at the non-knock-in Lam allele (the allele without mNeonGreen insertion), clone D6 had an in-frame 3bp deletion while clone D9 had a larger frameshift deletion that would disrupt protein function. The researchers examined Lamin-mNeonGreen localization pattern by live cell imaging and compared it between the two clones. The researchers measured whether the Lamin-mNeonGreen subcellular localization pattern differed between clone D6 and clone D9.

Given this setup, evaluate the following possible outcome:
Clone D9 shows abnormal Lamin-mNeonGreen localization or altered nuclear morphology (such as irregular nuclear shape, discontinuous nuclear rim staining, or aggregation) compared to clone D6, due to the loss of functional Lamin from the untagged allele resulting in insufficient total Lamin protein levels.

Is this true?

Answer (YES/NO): YES